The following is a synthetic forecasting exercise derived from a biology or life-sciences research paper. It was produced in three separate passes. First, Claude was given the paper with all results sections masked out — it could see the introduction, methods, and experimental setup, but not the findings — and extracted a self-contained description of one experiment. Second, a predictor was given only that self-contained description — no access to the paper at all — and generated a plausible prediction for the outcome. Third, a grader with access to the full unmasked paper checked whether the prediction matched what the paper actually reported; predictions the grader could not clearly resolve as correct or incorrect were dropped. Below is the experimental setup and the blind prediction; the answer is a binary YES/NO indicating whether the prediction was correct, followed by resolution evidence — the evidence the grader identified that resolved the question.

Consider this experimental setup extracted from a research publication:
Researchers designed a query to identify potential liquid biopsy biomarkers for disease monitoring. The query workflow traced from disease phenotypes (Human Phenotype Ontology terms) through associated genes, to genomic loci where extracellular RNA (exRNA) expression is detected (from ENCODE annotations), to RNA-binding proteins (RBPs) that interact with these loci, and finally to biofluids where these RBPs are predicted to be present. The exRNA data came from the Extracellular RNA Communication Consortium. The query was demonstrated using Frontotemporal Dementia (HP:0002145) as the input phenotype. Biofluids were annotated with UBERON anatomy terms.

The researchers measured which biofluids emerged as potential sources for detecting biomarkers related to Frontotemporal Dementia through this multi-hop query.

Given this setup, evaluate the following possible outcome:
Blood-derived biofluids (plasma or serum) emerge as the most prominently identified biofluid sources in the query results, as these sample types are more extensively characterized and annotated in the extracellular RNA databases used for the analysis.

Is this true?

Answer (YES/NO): NO